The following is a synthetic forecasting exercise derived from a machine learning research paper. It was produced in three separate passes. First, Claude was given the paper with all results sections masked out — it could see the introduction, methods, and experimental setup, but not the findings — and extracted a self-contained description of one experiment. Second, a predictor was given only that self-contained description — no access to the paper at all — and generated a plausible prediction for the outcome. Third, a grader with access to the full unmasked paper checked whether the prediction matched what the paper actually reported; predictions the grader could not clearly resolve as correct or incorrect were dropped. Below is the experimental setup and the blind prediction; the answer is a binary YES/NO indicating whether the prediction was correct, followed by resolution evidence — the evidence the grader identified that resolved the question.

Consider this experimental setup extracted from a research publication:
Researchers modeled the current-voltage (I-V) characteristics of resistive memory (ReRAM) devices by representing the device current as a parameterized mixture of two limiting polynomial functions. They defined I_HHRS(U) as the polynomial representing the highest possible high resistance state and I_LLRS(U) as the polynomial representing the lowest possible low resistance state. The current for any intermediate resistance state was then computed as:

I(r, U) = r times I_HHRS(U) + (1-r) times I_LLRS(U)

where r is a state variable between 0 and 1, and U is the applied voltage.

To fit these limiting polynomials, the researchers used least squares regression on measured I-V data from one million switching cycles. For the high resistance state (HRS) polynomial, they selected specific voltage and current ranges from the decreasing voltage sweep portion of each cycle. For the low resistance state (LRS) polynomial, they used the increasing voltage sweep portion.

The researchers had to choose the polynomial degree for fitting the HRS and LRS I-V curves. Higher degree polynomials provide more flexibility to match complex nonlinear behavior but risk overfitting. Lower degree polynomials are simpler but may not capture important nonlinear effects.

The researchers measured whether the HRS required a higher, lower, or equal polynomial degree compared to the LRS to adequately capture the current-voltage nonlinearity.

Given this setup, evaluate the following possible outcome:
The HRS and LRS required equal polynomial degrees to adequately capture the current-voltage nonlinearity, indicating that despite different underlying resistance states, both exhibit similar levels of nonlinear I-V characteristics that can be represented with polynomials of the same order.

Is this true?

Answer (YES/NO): NO